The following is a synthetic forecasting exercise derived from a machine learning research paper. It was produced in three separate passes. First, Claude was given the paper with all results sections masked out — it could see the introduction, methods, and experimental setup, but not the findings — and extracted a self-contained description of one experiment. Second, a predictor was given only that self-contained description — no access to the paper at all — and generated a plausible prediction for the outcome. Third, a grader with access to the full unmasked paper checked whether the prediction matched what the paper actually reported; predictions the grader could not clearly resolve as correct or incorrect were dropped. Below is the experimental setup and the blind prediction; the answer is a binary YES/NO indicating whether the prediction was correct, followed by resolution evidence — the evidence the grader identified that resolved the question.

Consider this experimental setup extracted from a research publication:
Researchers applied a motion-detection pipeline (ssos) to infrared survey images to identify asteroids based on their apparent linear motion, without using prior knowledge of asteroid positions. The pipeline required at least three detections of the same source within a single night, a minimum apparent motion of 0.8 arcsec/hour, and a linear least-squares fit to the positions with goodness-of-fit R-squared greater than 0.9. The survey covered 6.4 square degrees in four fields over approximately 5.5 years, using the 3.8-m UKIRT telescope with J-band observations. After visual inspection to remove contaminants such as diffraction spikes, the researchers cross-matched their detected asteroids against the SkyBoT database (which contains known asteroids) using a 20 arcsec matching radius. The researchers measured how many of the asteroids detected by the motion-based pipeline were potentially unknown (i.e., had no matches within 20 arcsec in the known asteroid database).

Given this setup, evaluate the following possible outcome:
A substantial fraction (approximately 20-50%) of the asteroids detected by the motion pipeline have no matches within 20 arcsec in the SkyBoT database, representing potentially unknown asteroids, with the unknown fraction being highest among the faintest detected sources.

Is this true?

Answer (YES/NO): NO